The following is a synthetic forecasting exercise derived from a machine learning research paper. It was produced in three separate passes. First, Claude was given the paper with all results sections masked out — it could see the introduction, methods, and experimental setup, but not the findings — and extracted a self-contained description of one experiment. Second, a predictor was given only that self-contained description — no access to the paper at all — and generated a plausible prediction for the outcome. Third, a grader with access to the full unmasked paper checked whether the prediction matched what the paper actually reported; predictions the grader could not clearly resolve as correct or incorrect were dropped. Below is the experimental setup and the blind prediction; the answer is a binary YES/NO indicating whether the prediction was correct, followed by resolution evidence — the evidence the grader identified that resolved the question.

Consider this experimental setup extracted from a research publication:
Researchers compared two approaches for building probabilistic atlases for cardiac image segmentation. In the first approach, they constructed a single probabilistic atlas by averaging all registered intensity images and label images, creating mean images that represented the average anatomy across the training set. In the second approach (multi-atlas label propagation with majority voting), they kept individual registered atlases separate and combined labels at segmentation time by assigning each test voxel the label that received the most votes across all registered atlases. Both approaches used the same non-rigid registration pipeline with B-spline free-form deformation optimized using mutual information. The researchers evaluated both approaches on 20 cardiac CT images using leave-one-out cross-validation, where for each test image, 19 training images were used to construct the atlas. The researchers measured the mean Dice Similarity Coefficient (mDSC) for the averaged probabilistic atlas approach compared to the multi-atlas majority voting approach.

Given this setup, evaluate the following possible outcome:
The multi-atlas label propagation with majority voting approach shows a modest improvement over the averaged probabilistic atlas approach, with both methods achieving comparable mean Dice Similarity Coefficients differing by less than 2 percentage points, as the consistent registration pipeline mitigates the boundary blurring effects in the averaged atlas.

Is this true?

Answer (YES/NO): NO